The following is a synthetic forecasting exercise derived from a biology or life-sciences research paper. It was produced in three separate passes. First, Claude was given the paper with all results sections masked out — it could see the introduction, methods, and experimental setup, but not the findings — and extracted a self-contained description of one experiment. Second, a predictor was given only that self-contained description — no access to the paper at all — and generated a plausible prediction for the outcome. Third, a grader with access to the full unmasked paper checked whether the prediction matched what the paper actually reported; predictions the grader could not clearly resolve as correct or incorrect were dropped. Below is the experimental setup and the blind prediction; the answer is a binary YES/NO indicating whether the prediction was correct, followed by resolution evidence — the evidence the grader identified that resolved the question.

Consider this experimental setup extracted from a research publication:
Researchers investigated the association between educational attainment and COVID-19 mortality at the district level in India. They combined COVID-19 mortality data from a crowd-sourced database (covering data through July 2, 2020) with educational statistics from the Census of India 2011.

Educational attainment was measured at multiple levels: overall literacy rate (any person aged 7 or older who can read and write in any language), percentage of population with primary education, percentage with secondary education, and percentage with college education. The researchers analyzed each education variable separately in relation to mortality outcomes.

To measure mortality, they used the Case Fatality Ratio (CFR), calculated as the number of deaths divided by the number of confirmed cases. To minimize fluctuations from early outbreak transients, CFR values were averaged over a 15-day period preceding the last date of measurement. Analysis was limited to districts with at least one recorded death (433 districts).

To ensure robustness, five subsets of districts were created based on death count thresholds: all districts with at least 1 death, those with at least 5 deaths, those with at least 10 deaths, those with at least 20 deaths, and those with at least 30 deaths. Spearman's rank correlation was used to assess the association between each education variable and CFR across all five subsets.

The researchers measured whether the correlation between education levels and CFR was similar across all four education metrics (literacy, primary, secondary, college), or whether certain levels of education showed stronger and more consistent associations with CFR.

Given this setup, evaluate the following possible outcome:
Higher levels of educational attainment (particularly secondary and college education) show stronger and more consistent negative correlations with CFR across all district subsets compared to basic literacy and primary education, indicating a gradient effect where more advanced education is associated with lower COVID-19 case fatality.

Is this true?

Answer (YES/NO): NO